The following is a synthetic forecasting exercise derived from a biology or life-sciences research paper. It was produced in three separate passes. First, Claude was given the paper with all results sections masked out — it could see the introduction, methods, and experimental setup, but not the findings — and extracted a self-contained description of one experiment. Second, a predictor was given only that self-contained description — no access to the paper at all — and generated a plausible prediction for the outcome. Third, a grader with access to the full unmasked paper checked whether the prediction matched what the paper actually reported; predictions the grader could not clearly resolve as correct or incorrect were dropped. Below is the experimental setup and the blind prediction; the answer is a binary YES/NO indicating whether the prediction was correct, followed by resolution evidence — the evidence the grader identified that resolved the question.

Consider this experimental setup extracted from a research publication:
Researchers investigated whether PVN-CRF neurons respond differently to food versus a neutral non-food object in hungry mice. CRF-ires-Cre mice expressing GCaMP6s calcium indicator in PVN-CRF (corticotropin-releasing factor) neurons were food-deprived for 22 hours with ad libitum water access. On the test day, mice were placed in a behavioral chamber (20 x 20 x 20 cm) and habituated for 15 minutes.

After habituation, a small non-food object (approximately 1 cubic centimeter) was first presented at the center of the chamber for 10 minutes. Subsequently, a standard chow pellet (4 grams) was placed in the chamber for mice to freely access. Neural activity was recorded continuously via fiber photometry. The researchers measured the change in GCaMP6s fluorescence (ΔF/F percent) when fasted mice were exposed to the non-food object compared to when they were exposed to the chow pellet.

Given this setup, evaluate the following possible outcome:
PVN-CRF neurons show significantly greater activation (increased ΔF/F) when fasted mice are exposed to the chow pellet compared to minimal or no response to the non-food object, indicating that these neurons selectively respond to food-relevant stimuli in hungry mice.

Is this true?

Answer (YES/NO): NO